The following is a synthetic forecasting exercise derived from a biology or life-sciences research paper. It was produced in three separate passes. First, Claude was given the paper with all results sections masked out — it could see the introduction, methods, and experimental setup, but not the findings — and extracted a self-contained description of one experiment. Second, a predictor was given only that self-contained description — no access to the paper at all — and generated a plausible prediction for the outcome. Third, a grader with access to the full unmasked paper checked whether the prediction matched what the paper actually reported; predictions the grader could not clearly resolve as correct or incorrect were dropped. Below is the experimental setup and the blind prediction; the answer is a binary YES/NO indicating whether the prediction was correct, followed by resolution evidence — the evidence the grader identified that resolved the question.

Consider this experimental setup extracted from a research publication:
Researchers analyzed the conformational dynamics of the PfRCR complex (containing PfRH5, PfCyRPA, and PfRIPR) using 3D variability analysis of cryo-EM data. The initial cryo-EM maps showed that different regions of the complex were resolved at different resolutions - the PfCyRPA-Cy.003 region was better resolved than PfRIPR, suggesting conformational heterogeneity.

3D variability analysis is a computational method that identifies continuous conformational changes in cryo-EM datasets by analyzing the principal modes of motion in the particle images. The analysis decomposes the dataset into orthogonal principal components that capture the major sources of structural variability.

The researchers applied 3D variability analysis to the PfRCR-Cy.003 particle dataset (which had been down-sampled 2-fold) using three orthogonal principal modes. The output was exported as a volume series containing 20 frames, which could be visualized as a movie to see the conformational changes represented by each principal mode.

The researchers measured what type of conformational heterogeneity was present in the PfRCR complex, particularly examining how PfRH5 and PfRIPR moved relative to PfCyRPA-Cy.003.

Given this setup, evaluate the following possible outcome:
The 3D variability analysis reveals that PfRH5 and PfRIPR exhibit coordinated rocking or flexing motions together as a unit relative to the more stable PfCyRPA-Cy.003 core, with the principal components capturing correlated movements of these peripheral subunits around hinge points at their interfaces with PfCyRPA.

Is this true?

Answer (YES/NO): NO